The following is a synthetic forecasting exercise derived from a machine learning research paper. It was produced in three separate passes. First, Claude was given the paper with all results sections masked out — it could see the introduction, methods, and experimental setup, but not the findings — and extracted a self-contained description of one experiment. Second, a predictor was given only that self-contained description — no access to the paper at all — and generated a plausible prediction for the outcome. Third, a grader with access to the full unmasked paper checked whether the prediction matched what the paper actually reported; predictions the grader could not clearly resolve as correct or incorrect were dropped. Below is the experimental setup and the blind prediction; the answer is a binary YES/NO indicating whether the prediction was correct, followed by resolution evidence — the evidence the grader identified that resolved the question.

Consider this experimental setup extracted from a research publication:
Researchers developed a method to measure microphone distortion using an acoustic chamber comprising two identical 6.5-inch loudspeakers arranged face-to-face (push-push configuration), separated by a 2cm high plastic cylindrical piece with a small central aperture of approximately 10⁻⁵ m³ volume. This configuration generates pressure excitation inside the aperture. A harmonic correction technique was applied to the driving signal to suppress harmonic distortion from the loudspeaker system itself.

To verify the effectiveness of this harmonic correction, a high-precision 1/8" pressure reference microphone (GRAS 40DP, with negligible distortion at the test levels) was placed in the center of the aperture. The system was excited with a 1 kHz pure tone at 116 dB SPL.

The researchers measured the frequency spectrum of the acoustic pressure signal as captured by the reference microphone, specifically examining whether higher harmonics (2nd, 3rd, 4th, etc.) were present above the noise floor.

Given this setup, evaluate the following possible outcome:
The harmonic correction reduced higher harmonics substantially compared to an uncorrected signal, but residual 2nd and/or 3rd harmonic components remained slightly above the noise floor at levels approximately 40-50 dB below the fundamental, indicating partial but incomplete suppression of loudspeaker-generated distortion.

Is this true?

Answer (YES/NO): NO